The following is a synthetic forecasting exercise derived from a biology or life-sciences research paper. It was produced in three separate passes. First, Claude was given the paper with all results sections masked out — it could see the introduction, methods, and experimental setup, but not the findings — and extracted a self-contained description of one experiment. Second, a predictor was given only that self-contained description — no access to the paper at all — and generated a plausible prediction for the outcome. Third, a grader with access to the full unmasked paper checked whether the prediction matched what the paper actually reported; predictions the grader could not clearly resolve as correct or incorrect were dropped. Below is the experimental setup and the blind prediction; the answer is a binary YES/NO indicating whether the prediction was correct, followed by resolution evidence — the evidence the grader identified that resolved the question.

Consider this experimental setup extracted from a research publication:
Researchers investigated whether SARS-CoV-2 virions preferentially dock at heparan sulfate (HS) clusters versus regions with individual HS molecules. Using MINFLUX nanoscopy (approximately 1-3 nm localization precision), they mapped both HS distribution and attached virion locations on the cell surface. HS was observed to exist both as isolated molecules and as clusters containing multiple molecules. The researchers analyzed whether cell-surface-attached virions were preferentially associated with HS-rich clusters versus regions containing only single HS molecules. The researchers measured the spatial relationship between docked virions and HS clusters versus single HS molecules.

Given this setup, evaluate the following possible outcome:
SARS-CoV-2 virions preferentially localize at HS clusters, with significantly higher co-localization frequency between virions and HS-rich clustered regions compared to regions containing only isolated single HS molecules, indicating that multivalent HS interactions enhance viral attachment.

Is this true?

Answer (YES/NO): YES